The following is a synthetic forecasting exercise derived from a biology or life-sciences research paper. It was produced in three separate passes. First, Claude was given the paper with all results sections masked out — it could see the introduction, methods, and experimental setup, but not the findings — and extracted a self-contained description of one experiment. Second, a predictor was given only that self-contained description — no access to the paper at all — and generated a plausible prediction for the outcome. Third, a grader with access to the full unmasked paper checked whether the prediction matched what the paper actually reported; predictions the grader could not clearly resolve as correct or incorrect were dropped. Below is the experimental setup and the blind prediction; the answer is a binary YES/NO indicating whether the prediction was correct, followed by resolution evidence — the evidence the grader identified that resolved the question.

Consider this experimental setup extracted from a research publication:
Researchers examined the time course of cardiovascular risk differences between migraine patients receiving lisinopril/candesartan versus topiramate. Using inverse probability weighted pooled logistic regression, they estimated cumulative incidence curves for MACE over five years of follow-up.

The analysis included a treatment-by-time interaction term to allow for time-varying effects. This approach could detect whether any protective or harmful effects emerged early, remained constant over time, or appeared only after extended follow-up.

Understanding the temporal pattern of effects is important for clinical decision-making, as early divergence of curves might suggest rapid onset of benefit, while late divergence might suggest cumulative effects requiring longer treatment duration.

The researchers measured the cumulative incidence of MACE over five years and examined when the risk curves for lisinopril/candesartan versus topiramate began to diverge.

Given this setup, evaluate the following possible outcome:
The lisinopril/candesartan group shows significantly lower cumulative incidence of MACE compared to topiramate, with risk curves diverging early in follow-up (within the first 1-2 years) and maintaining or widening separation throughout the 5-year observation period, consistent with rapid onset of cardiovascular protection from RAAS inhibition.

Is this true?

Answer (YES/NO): NO